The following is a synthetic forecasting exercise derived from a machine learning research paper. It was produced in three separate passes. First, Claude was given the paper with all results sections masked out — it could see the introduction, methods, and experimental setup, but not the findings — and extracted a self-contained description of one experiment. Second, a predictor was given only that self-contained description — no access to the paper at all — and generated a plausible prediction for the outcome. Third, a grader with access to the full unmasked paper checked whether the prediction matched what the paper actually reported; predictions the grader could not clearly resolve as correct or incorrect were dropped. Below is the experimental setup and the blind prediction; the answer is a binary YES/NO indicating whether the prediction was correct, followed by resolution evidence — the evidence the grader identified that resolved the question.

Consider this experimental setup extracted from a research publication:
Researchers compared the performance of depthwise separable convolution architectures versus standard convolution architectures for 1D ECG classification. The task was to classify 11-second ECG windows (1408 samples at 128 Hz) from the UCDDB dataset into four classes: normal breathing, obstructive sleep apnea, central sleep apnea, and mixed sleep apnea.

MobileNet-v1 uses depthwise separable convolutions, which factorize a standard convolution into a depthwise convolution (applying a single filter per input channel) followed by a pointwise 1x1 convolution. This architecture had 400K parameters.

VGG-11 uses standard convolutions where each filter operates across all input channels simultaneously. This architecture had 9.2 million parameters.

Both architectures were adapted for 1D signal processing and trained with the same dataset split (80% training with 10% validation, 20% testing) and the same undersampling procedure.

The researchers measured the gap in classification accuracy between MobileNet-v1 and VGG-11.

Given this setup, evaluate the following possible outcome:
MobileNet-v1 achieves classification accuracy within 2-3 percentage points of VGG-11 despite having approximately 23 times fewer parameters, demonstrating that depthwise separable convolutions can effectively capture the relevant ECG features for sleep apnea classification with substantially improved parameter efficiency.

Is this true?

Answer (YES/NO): NO